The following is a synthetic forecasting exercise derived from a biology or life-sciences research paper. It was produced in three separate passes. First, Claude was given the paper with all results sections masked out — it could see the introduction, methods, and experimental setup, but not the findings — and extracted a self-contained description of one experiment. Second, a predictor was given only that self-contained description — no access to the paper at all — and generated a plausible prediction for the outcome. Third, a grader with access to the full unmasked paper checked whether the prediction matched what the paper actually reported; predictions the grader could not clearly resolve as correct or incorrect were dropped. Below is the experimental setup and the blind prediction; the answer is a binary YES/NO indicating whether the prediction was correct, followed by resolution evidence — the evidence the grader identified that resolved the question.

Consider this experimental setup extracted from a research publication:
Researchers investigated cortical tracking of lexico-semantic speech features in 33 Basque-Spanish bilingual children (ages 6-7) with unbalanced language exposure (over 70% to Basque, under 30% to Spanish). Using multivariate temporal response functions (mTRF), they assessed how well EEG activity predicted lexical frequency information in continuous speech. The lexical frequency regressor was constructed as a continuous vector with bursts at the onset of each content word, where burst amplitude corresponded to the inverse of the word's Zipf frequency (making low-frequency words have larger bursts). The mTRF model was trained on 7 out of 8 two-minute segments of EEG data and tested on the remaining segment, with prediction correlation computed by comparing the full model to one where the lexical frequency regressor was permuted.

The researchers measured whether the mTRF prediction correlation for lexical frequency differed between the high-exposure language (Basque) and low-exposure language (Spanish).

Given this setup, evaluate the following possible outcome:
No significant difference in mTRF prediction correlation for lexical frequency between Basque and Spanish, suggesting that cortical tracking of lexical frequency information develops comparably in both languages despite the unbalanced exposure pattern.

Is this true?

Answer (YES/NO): YES